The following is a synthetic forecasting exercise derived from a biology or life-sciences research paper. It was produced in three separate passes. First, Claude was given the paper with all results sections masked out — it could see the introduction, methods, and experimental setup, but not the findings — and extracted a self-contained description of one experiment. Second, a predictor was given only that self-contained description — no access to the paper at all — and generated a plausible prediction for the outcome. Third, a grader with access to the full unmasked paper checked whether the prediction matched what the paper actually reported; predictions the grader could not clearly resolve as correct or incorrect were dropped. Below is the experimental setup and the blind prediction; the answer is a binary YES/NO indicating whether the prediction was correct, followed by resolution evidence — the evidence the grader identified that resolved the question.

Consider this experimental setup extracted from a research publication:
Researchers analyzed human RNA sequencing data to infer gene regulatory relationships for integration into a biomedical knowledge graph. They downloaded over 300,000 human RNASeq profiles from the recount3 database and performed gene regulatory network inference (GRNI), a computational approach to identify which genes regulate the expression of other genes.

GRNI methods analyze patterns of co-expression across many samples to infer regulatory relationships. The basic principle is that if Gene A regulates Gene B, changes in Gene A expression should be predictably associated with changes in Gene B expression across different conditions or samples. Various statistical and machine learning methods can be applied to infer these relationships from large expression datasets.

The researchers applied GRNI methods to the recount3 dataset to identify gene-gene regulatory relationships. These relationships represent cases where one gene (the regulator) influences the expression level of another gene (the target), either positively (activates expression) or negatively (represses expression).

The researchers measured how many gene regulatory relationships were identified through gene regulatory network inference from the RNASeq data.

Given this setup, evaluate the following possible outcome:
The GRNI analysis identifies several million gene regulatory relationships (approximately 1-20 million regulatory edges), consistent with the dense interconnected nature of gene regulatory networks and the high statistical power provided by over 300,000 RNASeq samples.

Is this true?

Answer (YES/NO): NO